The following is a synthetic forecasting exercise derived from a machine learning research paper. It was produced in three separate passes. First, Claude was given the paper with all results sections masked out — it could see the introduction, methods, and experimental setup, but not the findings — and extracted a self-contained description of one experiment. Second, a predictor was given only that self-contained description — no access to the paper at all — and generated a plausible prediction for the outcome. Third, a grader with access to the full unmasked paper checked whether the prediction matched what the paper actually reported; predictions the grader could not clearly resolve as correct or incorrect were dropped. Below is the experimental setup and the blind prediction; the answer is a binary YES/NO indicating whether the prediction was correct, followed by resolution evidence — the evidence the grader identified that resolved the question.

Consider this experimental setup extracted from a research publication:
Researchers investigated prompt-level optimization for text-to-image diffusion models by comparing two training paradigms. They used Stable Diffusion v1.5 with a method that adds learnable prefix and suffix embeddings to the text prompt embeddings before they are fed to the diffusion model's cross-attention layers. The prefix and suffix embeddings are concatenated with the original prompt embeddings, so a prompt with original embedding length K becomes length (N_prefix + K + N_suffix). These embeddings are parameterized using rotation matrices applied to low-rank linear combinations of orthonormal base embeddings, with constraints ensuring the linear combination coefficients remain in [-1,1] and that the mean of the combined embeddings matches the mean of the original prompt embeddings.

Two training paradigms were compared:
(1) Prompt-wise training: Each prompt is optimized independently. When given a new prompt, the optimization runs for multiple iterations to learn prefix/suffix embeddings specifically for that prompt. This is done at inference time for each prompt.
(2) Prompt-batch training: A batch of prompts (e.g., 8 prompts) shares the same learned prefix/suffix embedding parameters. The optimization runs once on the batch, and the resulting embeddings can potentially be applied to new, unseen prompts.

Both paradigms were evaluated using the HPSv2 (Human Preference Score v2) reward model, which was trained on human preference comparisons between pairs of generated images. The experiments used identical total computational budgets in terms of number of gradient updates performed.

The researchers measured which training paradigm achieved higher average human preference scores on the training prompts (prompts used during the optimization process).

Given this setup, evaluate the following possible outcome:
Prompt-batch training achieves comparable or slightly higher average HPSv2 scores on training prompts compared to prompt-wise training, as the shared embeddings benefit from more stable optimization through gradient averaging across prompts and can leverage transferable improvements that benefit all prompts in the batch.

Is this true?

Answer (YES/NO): NO